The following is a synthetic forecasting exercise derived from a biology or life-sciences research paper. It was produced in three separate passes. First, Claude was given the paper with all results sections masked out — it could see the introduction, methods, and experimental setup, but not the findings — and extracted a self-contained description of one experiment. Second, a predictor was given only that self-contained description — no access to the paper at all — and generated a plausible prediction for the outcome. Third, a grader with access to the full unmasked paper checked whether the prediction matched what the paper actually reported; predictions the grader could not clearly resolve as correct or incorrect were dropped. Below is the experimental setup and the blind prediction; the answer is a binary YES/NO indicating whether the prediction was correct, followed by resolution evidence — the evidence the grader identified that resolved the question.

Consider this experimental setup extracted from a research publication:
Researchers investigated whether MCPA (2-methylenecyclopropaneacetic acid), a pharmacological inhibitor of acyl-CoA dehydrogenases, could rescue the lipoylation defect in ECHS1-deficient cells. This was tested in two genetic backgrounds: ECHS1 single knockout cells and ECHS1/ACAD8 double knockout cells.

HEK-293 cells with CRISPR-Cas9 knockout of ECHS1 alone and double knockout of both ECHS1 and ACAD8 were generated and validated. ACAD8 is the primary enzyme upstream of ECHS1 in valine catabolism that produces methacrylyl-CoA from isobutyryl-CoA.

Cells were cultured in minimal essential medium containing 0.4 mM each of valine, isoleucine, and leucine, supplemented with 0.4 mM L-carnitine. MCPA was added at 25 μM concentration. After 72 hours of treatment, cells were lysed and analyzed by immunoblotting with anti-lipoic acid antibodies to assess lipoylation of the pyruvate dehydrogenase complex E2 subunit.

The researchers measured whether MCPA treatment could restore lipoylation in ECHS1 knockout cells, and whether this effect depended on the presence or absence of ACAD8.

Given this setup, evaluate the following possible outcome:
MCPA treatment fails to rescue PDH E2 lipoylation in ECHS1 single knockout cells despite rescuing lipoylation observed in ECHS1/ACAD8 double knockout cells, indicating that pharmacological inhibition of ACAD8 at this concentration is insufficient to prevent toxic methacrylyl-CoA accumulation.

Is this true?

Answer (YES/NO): YES